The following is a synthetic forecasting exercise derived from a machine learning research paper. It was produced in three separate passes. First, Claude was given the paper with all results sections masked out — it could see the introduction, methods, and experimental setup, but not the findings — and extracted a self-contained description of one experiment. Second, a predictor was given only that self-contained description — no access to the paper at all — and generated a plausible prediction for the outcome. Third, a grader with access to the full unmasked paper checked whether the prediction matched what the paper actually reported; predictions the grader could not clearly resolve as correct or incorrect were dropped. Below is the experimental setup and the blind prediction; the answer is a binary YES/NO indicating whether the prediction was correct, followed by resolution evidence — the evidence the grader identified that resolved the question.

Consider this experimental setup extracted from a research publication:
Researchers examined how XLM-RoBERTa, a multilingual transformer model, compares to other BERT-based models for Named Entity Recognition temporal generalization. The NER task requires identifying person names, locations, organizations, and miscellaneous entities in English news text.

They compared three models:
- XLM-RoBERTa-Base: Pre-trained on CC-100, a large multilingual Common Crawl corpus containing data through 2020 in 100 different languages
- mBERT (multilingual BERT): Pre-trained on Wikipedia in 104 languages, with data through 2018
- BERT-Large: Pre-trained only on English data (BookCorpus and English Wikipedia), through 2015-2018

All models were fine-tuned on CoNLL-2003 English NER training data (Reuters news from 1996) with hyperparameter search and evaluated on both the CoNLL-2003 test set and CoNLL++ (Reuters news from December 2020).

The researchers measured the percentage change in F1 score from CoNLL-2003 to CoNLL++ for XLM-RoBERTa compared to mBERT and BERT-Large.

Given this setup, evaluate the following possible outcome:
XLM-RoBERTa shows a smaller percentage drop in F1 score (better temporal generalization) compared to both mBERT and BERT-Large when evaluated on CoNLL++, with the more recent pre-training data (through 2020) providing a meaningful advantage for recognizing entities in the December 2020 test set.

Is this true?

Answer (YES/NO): YES